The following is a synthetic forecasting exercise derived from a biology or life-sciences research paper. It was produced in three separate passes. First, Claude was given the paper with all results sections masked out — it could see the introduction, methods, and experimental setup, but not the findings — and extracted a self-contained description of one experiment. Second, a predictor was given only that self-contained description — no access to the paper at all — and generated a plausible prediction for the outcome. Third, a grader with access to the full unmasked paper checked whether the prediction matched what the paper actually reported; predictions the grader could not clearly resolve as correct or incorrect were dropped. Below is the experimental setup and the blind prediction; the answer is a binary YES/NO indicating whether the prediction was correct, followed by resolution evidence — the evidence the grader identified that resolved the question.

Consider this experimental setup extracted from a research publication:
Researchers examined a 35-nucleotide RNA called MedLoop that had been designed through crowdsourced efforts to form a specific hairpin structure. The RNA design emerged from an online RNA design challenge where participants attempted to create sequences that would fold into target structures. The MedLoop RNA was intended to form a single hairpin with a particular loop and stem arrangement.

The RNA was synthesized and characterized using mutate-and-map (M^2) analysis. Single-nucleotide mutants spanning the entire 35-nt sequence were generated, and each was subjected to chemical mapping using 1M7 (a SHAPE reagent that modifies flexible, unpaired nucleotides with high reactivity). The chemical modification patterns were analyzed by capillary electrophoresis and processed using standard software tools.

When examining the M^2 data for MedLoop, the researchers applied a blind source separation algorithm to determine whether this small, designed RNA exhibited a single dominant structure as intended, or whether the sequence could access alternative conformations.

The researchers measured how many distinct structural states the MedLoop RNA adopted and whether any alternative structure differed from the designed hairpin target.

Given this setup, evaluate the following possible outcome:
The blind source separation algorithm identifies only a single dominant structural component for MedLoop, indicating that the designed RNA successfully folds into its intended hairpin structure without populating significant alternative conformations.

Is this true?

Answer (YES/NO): NO